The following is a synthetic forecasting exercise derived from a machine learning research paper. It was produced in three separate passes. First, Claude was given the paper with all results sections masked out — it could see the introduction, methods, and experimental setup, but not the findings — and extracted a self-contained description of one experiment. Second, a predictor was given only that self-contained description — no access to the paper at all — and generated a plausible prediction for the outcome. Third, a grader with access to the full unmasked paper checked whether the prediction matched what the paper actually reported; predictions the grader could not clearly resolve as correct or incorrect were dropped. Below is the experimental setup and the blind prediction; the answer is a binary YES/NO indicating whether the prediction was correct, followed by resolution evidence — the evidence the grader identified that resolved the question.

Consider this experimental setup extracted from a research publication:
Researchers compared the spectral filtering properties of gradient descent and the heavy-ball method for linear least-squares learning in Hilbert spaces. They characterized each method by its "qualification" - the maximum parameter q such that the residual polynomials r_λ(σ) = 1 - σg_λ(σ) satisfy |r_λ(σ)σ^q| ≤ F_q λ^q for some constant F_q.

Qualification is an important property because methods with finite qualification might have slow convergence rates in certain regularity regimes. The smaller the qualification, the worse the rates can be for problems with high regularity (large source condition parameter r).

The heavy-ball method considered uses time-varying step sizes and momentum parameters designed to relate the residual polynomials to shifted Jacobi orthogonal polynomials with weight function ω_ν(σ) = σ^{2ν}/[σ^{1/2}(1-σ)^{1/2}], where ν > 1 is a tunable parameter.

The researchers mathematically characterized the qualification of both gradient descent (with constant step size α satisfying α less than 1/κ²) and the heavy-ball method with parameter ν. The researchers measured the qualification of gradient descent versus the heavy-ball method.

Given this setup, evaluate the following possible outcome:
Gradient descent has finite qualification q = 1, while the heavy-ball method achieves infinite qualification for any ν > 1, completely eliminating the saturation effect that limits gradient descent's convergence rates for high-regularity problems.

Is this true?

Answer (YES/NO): NO